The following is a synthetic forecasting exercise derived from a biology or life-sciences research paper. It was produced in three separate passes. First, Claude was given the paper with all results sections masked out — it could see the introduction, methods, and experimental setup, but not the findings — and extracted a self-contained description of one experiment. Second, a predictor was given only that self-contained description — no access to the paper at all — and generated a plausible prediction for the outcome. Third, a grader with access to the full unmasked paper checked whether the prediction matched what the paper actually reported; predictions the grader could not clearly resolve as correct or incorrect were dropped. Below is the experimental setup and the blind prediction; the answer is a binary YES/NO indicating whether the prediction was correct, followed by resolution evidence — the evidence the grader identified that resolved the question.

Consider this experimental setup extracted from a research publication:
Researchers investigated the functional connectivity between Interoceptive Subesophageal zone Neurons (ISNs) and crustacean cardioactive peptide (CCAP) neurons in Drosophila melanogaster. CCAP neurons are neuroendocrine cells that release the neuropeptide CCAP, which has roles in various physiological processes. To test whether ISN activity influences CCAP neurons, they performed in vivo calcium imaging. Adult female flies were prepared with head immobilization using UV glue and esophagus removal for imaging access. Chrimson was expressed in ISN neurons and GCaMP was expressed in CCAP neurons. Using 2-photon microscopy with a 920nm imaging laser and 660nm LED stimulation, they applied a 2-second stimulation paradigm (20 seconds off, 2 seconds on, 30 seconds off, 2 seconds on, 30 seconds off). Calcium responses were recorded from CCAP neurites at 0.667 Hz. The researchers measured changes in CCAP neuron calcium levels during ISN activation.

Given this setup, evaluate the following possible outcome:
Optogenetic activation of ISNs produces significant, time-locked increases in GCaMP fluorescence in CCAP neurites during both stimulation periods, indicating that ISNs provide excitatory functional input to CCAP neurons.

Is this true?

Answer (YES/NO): YES